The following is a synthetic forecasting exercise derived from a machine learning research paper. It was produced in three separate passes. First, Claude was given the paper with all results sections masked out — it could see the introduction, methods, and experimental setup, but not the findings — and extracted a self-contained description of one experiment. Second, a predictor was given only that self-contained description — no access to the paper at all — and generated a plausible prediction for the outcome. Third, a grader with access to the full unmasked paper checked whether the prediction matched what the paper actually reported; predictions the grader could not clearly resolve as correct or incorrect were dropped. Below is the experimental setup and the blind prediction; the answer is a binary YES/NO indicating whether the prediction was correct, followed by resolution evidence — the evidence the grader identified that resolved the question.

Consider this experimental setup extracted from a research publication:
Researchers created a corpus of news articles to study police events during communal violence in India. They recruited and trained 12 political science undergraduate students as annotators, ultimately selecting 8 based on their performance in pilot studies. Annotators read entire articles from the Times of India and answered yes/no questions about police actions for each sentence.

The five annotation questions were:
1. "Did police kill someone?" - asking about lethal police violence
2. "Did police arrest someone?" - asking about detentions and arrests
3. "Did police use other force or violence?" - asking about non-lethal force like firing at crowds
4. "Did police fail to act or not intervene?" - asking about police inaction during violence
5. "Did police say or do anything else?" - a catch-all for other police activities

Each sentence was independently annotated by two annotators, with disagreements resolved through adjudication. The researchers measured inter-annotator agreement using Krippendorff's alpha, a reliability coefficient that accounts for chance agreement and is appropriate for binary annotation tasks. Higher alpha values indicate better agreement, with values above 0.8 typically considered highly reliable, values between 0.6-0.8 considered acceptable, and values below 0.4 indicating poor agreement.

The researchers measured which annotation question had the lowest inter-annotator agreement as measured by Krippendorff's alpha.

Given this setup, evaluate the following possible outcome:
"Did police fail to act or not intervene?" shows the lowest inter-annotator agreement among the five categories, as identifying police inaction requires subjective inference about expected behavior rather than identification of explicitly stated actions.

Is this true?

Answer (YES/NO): YES